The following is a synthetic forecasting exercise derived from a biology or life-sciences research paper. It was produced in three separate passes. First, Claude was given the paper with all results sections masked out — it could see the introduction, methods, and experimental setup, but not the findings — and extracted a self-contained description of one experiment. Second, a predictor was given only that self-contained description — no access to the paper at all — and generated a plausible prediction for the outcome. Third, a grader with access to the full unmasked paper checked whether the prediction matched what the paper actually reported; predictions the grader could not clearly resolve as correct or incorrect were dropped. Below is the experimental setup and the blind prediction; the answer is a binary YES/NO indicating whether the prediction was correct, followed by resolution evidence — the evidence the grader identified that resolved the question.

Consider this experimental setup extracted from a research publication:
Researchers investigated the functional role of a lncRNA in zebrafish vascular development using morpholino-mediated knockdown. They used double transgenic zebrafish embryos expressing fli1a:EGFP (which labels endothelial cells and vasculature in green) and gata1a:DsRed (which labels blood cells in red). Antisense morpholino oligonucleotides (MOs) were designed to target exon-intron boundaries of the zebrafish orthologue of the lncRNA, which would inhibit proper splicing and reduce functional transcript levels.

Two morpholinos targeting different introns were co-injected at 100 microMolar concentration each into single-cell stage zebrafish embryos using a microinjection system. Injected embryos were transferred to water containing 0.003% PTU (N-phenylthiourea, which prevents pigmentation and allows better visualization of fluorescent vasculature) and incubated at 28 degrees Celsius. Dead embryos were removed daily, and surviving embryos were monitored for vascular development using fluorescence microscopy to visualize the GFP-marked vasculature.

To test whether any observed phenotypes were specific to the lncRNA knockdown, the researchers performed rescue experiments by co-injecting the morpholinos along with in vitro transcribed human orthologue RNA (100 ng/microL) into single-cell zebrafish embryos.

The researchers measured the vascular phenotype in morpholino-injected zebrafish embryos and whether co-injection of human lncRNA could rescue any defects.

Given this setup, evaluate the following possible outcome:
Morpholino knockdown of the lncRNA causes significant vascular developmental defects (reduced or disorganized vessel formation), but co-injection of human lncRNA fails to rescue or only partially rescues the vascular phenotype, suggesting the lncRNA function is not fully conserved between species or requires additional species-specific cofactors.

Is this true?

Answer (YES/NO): NO